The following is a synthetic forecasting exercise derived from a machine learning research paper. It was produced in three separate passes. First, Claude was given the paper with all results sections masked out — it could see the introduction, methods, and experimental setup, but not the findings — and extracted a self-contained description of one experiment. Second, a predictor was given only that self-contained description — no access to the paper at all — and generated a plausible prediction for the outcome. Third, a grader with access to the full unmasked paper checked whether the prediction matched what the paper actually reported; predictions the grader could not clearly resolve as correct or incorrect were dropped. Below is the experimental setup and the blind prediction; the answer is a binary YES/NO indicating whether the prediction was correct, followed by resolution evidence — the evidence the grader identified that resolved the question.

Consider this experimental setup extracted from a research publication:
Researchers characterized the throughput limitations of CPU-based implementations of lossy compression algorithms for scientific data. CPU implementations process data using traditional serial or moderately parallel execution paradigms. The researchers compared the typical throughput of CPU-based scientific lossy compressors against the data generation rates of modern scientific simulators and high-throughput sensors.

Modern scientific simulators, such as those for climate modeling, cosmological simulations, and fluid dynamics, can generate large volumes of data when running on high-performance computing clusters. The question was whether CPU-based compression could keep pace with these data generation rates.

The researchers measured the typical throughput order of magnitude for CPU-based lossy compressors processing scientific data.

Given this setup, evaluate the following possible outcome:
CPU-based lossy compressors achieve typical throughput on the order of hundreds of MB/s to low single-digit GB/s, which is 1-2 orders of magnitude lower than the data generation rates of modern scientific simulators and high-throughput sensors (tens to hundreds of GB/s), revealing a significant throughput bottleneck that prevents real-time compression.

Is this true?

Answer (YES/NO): NO